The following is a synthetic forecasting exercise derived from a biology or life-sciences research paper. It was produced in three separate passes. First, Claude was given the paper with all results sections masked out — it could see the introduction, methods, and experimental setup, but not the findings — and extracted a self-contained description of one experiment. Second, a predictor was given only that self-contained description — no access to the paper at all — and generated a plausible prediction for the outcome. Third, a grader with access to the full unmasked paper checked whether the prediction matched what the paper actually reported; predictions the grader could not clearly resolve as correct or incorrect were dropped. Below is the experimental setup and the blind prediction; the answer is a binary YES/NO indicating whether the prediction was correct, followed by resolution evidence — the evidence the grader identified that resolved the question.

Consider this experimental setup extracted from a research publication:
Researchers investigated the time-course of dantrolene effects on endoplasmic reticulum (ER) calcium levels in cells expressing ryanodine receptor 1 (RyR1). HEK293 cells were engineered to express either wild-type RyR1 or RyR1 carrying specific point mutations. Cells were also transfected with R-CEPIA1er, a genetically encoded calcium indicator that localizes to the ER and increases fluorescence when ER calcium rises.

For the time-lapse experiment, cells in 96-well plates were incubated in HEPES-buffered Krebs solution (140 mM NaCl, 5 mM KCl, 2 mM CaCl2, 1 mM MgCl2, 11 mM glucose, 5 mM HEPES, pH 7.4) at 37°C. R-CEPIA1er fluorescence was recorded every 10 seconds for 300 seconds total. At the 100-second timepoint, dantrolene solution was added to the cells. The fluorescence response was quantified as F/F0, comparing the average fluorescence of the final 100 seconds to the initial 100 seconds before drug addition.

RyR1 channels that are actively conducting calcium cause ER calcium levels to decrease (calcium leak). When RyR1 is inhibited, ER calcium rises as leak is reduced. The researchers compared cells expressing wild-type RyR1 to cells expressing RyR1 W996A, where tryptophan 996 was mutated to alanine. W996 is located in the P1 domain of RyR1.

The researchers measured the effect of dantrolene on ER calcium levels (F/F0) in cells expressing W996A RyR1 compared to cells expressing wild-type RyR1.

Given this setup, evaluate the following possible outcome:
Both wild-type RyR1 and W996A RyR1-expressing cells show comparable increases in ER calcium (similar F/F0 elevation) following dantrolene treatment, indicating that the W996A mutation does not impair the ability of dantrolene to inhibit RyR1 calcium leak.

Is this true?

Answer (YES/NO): NO